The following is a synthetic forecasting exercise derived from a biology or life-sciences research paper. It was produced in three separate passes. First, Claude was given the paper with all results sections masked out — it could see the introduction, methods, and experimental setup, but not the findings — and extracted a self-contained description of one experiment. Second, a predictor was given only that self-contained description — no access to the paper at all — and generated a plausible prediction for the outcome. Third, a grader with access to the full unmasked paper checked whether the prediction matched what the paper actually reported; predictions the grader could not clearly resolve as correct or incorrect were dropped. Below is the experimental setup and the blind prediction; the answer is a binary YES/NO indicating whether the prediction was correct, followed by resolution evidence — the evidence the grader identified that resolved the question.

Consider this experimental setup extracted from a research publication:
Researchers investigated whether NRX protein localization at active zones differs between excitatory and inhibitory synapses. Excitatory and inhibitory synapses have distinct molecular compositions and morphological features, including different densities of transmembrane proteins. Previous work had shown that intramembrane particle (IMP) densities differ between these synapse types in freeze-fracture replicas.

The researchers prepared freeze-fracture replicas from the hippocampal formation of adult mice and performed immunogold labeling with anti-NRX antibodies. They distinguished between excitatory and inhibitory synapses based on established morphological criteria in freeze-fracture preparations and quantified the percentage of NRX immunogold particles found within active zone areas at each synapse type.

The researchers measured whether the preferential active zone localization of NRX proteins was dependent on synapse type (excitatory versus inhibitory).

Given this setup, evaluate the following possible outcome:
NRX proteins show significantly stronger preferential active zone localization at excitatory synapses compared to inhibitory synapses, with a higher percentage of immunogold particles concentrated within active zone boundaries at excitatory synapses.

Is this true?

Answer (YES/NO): NO